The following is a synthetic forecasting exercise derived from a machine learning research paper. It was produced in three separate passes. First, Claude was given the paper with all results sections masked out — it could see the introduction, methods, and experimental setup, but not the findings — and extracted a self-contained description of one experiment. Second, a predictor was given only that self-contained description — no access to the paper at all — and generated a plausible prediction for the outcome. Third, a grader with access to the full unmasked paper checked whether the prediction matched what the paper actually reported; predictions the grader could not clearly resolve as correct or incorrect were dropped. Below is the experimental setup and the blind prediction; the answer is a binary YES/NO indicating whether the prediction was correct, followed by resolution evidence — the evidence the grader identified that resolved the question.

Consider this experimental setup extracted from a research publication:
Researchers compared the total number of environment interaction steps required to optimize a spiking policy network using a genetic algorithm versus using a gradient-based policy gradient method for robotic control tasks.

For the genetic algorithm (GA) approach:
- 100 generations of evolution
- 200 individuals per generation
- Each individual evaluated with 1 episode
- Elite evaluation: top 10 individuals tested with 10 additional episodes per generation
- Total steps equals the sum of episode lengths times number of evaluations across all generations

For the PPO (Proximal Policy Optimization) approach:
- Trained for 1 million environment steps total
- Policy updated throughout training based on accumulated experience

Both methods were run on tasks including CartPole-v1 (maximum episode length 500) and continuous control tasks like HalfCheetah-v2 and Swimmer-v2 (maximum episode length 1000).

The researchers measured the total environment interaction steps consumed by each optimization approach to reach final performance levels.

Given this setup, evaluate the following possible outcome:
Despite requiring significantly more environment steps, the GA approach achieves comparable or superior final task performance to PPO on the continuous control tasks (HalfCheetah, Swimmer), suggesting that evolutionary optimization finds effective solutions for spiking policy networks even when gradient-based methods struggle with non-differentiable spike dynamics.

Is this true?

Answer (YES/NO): YES